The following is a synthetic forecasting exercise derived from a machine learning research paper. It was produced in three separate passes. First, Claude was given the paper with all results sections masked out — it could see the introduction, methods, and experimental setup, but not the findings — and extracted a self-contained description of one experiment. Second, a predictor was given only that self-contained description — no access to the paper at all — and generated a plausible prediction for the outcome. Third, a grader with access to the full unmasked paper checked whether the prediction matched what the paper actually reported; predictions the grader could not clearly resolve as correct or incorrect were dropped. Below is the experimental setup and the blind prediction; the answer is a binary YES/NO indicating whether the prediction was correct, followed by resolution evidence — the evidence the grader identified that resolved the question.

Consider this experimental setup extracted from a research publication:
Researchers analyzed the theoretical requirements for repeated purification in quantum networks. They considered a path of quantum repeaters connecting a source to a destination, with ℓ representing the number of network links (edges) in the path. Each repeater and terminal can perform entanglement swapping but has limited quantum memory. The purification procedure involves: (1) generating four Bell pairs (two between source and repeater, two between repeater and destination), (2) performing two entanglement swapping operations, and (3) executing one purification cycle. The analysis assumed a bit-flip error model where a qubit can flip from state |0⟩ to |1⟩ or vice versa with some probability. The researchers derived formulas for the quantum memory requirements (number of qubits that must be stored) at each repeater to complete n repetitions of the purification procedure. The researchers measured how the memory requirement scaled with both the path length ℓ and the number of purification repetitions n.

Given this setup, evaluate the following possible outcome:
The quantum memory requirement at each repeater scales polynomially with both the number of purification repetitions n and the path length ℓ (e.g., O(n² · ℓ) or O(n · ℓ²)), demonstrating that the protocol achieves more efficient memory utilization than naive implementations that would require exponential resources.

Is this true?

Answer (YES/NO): NO